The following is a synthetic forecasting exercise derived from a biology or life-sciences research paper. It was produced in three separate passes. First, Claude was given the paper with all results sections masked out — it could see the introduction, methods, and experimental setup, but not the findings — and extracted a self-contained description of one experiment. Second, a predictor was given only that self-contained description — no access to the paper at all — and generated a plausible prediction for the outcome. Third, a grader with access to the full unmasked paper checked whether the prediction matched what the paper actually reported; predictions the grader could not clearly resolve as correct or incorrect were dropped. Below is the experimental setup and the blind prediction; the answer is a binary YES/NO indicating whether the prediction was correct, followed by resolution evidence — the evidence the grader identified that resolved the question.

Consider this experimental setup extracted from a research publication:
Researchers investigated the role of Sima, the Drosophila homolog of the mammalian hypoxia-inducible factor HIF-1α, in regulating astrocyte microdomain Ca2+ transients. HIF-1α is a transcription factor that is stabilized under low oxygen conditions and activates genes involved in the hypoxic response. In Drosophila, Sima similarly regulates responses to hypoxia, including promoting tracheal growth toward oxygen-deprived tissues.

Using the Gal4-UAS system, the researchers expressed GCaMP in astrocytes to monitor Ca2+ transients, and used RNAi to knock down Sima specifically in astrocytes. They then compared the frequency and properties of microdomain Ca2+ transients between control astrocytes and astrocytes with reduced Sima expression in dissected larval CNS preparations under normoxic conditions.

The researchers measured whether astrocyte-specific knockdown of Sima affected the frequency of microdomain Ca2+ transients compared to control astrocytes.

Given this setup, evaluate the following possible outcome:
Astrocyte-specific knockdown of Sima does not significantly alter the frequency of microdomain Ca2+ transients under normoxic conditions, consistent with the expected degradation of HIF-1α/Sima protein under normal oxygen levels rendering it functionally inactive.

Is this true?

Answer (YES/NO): NO